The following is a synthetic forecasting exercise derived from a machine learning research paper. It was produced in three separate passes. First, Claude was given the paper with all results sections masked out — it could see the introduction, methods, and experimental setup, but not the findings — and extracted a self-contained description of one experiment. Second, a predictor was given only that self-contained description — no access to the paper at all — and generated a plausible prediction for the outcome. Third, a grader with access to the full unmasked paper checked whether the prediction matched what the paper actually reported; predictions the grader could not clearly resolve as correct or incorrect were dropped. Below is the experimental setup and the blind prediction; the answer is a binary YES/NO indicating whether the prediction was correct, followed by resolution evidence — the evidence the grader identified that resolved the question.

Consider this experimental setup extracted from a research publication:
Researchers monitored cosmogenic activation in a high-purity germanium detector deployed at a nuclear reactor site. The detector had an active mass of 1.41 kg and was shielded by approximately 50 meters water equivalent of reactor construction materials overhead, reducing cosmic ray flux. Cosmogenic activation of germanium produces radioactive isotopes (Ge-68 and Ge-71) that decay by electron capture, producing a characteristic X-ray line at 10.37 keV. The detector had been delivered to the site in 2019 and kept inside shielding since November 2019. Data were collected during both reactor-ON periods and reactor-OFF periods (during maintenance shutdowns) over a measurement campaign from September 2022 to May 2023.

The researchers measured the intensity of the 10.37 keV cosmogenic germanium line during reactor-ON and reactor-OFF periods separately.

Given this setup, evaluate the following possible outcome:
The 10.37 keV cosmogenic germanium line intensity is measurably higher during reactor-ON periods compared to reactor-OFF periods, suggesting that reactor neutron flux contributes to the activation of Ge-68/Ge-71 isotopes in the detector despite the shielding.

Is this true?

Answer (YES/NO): NO